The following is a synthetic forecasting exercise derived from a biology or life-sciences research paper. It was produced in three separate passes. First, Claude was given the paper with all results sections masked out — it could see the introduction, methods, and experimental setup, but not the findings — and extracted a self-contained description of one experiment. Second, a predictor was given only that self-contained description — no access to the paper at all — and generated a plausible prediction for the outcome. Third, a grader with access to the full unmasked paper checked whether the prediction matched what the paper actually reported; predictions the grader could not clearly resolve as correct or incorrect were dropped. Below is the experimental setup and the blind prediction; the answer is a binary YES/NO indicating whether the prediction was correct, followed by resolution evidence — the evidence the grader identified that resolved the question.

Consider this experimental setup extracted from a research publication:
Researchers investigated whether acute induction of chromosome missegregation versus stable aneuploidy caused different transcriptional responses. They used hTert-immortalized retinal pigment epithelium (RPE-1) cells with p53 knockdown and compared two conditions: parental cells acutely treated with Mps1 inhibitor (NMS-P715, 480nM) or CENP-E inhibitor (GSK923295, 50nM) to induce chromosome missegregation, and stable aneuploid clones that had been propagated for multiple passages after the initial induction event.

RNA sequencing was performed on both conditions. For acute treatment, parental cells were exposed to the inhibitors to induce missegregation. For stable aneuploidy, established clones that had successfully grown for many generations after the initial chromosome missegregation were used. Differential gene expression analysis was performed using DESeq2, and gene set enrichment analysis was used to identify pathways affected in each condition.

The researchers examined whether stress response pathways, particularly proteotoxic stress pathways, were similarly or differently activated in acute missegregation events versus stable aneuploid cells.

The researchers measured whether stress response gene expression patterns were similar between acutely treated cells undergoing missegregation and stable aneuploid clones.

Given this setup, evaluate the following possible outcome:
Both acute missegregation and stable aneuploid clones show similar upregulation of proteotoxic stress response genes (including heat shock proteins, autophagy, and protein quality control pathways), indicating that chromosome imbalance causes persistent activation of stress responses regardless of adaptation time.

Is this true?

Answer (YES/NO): NO